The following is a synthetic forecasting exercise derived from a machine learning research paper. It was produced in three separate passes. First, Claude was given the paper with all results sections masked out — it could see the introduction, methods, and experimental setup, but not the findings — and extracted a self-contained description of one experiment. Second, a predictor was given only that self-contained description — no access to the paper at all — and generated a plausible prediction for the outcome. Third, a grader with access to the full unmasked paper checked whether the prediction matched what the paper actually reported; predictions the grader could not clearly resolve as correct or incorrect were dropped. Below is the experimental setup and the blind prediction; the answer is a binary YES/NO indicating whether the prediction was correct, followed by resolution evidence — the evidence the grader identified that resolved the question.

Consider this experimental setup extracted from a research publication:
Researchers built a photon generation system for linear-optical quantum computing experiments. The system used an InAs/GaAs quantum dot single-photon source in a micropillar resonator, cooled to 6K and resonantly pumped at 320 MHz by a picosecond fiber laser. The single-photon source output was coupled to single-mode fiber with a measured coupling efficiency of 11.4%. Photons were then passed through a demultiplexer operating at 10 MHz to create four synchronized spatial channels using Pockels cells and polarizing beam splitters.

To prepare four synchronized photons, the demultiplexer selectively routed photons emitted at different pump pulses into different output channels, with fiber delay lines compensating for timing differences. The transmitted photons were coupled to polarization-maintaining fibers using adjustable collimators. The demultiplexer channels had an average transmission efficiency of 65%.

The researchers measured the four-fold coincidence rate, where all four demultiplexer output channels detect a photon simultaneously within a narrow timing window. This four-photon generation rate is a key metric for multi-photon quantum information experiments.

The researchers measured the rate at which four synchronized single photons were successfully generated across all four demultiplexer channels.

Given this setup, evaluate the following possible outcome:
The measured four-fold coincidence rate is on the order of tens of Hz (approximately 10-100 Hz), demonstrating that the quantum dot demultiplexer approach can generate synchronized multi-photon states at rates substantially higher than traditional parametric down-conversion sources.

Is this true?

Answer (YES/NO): NO